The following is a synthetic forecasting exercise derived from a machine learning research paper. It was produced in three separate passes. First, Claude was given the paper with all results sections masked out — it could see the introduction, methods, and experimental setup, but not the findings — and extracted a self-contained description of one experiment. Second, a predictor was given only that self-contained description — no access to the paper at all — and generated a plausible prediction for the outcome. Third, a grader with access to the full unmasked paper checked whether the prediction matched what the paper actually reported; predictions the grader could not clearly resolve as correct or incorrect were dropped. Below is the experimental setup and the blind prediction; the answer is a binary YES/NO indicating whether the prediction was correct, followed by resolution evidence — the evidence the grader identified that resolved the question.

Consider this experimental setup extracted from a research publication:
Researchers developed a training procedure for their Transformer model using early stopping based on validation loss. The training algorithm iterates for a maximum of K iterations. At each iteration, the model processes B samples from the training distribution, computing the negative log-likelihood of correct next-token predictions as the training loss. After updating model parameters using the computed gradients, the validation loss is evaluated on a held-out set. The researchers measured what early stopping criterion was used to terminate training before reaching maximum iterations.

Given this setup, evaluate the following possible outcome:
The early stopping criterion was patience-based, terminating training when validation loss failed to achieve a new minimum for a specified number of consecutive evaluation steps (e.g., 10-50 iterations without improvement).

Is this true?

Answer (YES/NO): NO